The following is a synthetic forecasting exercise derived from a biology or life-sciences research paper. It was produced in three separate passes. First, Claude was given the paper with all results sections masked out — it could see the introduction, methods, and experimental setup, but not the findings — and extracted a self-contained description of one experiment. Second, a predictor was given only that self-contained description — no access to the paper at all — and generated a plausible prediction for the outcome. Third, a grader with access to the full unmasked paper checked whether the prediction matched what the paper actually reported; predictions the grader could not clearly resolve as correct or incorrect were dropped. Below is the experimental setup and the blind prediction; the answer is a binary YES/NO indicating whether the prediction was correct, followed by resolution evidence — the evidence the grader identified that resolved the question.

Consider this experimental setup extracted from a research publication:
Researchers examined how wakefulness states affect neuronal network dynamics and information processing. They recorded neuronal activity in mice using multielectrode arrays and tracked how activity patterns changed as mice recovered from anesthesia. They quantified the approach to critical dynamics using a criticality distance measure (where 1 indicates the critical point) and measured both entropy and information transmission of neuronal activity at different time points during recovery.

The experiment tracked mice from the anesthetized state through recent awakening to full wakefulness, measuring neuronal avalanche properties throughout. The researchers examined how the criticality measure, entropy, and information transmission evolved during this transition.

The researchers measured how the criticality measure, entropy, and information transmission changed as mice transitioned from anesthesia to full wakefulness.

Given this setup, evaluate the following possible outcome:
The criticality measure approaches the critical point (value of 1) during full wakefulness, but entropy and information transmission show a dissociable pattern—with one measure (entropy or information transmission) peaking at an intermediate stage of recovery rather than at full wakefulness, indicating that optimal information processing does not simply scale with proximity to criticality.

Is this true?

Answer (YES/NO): NO